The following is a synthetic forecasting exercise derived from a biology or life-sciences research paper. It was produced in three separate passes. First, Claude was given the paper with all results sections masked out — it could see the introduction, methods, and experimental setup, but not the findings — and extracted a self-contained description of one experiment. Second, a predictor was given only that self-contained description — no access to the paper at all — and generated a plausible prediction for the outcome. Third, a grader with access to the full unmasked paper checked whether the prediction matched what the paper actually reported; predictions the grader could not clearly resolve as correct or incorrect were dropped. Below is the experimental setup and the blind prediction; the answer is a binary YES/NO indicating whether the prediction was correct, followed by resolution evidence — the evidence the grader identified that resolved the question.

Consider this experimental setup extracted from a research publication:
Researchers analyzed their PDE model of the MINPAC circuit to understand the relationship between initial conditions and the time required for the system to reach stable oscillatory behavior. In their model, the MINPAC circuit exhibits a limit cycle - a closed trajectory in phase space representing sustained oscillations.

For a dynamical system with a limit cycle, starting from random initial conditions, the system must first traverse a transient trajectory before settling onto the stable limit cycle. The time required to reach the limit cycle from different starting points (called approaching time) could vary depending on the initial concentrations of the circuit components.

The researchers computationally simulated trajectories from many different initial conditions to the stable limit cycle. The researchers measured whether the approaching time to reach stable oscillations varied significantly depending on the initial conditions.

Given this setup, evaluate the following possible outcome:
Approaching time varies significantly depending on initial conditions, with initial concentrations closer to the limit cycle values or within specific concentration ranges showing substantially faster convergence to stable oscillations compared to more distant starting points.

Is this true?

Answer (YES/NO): YES